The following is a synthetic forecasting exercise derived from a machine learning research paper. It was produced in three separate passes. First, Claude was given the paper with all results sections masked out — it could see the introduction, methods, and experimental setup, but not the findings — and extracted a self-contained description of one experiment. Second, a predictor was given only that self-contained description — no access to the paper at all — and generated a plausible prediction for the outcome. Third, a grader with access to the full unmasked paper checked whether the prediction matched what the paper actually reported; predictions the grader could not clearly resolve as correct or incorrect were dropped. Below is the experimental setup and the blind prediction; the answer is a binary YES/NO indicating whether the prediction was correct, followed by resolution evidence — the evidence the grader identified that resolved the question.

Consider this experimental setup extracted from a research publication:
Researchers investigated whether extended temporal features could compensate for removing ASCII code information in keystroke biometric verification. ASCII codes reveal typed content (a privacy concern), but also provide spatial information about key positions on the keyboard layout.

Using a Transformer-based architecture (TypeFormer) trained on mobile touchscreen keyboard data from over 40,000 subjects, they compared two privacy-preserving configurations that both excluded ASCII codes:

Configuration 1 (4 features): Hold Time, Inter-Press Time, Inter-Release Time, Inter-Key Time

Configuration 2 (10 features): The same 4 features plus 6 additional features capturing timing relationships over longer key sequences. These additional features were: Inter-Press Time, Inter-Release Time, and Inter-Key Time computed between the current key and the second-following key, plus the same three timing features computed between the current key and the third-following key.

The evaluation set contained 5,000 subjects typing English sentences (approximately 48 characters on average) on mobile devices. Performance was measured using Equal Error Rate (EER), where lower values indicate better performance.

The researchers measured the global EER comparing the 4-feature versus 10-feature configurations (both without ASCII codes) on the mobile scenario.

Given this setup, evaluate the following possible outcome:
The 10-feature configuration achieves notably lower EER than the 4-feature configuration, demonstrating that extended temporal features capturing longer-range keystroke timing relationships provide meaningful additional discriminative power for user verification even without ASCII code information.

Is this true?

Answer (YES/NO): YES